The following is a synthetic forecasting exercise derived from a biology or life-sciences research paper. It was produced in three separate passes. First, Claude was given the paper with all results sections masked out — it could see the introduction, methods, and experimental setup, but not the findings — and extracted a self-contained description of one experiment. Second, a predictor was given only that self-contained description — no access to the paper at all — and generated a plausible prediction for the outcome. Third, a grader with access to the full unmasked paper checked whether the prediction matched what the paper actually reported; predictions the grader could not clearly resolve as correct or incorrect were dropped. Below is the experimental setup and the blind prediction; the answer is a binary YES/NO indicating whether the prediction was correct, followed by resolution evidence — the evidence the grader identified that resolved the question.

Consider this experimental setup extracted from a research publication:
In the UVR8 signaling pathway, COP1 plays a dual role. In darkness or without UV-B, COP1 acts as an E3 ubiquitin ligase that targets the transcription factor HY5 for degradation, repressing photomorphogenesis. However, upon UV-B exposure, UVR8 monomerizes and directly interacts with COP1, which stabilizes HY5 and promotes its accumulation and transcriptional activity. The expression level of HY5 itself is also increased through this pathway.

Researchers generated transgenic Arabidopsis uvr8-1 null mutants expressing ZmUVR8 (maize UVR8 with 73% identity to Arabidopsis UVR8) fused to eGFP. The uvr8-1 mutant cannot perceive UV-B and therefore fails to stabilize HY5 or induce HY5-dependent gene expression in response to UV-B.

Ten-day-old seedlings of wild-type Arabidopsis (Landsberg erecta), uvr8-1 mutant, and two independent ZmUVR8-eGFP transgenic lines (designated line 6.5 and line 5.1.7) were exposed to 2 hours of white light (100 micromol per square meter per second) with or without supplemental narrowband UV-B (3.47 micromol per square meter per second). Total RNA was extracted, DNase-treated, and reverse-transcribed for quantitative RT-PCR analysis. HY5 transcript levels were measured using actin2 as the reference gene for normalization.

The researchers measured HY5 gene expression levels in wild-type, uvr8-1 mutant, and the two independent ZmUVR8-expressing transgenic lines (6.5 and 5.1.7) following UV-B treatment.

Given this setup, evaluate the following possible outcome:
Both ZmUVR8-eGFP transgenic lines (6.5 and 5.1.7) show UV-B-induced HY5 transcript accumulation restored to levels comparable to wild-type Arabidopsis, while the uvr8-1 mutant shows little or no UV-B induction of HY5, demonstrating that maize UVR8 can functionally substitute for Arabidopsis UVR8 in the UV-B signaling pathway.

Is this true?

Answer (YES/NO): NO